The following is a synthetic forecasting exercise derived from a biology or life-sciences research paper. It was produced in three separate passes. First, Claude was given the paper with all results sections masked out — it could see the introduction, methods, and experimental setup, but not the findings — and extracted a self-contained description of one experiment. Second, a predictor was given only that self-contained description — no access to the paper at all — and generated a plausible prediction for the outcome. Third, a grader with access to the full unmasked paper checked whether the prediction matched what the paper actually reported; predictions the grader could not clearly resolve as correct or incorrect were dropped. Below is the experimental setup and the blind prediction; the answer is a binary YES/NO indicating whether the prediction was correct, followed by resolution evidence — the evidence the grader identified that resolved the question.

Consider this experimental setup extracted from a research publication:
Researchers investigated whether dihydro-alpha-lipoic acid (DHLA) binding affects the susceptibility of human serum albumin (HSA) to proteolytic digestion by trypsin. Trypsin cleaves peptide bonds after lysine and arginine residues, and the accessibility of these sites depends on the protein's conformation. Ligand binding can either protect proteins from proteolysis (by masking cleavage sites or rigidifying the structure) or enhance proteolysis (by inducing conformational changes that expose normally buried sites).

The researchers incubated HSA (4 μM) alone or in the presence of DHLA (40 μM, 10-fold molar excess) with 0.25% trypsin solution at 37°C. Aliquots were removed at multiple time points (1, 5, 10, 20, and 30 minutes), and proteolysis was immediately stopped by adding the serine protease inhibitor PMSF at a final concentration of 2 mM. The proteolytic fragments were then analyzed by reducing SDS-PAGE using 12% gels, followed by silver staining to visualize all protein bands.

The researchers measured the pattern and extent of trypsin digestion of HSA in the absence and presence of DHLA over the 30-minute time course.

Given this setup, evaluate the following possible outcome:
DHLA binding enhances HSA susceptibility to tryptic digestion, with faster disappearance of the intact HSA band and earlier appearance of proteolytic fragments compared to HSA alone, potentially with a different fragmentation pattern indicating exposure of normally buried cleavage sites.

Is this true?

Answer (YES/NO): NO